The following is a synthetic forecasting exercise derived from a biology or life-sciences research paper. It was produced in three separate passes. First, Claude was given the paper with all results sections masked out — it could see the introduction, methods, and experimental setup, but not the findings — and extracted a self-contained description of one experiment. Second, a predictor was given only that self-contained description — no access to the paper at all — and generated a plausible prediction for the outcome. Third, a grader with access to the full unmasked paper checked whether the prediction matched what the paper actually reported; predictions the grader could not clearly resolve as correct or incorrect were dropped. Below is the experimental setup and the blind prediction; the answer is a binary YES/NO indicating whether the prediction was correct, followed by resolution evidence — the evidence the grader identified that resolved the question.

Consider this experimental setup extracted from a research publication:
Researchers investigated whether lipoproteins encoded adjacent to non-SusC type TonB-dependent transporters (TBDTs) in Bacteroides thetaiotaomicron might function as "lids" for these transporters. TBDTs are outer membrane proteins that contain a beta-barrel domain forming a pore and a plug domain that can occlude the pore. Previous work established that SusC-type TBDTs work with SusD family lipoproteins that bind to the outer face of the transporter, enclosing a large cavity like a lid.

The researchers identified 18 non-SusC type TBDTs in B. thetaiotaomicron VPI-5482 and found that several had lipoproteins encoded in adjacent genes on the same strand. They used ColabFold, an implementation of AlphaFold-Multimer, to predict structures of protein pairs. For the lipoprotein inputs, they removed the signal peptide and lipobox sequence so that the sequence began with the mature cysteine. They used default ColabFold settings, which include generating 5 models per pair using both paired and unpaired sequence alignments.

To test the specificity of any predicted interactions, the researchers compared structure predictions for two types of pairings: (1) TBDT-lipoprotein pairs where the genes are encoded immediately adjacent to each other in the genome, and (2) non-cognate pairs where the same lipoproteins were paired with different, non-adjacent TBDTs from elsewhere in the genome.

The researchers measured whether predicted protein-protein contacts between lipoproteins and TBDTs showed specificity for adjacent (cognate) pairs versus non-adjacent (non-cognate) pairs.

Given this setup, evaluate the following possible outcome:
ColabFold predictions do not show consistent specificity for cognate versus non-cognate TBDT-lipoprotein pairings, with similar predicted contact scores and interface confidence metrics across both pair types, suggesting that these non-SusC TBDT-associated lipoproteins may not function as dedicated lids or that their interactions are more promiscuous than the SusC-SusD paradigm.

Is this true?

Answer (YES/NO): NO